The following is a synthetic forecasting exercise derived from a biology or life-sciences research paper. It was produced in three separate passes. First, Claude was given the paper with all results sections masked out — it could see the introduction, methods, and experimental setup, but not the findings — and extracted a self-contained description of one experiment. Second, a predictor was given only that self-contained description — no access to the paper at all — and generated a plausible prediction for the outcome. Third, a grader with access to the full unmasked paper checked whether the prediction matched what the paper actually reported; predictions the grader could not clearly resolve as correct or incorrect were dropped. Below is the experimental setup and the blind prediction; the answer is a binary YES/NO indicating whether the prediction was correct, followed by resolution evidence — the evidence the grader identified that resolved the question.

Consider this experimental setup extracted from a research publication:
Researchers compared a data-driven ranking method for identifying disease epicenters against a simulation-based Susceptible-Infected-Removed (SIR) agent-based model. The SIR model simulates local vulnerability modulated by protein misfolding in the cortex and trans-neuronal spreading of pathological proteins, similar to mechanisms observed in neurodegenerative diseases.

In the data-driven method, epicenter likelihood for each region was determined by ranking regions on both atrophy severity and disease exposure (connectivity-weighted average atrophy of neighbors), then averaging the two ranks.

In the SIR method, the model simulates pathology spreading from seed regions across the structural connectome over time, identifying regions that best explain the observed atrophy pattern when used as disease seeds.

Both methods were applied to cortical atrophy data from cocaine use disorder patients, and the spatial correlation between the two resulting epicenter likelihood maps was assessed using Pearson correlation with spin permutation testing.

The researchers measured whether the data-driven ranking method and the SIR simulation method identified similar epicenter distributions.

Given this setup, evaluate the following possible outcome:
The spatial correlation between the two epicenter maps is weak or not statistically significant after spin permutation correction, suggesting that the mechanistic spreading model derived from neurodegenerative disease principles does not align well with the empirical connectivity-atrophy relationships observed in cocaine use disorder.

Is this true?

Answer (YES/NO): NO